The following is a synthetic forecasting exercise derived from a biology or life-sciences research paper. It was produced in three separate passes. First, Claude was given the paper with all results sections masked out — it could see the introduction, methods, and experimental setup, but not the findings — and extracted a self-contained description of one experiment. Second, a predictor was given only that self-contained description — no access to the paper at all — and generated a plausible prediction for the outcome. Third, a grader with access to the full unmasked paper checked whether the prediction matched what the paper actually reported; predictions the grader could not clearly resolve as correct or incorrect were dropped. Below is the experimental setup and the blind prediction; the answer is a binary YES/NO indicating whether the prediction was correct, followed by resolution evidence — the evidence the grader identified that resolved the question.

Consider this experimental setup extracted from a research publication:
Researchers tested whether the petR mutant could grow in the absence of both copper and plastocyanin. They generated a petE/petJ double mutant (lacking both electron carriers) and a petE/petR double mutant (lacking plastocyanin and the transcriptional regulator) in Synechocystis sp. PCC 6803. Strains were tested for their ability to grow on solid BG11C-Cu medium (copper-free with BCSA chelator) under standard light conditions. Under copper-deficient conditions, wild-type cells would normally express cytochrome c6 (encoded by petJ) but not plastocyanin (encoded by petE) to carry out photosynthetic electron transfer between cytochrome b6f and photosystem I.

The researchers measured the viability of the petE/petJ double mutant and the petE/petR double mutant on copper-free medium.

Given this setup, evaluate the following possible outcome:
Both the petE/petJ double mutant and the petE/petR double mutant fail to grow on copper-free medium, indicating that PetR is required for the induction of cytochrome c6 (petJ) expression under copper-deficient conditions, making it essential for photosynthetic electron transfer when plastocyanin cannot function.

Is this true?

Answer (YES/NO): YES